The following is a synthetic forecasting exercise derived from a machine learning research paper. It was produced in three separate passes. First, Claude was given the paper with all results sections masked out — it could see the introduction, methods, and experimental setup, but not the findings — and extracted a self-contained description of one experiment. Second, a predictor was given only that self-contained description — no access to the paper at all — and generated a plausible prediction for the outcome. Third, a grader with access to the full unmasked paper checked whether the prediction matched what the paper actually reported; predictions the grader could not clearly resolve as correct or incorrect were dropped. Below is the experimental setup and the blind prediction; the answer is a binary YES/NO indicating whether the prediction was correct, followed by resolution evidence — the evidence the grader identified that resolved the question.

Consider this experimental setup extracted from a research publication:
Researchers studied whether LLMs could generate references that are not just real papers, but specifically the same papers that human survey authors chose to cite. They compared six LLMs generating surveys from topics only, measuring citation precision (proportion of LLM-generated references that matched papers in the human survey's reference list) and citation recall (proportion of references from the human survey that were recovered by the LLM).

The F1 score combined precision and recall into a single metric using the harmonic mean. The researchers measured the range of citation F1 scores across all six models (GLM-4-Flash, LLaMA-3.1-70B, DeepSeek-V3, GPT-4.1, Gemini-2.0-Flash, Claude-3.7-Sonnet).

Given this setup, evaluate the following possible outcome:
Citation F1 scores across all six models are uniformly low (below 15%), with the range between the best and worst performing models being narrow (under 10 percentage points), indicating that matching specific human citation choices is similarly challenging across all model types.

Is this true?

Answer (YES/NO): YES